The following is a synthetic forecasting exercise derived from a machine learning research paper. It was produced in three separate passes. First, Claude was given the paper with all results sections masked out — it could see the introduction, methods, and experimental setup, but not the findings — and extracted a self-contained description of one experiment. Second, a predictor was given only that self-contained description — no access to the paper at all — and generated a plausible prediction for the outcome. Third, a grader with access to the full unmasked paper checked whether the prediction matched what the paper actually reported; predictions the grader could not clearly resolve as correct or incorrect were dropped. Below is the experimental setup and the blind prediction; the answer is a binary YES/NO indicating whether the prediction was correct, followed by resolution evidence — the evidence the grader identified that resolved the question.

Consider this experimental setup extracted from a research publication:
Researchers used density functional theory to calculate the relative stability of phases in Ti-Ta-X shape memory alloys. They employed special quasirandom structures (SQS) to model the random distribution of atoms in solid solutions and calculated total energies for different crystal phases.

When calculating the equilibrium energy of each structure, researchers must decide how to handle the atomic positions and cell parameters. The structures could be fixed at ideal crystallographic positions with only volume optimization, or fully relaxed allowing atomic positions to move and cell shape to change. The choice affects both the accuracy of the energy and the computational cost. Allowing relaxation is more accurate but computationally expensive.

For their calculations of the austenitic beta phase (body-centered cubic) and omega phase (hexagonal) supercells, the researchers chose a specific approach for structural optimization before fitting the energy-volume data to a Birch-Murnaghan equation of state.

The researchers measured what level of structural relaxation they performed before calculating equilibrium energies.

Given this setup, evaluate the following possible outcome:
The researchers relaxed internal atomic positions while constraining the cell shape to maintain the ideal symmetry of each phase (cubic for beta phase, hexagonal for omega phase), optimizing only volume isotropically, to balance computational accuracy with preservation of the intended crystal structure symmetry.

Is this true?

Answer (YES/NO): NO